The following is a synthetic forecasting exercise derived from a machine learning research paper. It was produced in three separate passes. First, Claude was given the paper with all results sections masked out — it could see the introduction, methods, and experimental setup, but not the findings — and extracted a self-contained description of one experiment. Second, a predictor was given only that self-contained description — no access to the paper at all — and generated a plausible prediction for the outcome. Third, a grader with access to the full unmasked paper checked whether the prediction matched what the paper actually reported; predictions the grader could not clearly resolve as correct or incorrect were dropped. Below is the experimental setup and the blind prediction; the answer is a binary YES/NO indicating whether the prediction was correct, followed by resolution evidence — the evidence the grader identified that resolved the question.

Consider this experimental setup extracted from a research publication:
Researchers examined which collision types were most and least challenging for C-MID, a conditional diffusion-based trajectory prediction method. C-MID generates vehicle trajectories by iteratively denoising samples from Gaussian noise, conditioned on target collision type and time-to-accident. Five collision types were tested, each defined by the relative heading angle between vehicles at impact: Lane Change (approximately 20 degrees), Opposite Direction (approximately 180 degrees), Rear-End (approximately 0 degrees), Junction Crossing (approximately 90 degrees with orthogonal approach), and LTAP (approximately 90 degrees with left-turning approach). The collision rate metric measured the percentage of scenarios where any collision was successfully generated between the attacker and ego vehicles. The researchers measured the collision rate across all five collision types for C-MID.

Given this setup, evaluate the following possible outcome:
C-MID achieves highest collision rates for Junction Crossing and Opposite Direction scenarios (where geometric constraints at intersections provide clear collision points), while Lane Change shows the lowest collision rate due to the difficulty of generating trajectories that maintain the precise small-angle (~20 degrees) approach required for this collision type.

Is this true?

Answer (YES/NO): NO